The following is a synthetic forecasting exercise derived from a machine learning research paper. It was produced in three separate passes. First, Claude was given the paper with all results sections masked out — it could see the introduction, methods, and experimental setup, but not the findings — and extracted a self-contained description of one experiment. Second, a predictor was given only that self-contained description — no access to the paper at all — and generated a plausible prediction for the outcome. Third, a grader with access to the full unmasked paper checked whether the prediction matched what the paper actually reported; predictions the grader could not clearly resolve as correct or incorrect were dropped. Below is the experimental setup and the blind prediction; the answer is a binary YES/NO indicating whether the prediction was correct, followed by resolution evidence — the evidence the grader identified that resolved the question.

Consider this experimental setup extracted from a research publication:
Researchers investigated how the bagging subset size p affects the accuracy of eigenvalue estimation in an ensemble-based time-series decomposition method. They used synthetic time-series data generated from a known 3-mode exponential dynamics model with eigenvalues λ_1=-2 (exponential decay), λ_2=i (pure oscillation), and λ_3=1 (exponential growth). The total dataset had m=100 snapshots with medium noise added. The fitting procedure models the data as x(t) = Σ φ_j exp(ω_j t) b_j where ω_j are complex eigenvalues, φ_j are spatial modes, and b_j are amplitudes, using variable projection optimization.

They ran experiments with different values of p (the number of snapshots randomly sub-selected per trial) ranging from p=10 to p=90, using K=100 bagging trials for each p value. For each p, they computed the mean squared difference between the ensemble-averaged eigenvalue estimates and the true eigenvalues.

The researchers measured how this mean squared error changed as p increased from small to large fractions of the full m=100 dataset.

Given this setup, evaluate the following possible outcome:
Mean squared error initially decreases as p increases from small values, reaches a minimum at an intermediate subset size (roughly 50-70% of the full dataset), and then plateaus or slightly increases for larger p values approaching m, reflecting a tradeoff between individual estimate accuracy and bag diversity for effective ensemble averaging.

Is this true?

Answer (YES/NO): NO